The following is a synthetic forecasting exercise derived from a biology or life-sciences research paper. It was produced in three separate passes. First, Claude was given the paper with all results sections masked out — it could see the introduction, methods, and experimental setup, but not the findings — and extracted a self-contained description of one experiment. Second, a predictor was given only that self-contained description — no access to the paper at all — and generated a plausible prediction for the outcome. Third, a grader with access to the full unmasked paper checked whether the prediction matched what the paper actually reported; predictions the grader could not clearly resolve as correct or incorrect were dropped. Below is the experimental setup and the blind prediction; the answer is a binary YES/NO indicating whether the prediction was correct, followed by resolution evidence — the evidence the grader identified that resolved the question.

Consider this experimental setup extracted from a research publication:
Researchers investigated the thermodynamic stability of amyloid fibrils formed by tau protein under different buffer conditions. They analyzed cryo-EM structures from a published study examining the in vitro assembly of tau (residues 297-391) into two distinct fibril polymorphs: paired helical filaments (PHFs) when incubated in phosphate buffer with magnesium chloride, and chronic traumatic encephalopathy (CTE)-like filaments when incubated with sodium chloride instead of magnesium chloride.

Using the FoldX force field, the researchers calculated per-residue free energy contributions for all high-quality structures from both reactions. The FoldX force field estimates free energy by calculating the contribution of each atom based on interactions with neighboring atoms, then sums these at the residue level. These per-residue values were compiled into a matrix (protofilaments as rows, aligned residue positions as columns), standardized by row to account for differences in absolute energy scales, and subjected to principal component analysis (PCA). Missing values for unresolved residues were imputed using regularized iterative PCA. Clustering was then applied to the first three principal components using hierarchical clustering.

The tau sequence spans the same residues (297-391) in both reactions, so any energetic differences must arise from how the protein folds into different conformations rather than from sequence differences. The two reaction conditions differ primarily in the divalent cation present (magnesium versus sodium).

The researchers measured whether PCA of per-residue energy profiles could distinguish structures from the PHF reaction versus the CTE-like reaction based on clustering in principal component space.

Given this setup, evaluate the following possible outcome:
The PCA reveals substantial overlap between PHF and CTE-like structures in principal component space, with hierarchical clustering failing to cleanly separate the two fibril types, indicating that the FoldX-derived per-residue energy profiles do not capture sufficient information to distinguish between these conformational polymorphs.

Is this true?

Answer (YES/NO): NO